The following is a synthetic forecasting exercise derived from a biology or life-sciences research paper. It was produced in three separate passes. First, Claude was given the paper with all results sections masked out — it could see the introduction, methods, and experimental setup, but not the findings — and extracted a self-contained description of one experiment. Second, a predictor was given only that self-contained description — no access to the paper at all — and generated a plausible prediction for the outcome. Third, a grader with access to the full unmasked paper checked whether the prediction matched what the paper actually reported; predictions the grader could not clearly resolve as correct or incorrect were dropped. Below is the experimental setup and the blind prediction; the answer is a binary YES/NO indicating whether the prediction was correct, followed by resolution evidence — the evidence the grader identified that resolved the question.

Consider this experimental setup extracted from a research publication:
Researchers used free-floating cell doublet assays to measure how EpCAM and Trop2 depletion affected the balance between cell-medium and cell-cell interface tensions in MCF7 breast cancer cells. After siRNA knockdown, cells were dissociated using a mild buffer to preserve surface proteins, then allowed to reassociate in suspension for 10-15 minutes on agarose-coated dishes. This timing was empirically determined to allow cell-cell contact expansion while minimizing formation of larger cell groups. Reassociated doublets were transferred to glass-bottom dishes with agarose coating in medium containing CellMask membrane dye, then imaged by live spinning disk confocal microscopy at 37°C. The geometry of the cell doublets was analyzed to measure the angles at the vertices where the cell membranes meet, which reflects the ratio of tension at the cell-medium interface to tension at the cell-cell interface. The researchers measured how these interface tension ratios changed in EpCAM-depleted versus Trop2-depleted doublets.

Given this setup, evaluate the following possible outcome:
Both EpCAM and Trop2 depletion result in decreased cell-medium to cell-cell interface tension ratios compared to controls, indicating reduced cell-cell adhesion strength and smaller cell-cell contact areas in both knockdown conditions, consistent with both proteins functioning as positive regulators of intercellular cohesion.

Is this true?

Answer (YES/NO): NO